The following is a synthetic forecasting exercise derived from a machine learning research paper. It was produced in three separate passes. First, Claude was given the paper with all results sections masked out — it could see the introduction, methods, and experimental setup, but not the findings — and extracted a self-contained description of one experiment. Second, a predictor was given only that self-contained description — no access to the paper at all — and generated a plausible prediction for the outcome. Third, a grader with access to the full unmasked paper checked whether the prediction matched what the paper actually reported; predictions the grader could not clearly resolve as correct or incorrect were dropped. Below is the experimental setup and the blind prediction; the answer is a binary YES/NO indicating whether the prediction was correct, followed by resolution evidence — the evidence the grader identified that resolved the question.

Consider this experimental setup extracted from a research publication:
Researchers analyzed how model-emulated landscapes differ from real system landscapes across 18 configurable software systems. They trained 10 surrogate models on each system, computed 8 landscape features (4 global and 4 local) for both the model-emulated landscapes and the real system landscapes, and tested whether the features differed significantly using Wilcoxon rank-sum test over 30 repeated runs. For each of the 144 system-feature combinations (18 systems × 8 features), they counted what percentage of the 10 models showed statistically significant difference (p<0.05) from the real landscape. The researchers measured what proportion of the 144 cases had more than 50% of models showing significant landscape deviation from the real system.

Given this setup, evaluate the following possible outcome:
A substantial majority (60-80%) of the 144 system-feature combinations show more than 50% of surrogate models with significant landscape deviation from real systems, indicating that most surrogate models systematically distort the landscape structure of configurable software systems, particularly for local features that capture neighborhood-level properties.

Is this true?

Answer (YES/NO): NO